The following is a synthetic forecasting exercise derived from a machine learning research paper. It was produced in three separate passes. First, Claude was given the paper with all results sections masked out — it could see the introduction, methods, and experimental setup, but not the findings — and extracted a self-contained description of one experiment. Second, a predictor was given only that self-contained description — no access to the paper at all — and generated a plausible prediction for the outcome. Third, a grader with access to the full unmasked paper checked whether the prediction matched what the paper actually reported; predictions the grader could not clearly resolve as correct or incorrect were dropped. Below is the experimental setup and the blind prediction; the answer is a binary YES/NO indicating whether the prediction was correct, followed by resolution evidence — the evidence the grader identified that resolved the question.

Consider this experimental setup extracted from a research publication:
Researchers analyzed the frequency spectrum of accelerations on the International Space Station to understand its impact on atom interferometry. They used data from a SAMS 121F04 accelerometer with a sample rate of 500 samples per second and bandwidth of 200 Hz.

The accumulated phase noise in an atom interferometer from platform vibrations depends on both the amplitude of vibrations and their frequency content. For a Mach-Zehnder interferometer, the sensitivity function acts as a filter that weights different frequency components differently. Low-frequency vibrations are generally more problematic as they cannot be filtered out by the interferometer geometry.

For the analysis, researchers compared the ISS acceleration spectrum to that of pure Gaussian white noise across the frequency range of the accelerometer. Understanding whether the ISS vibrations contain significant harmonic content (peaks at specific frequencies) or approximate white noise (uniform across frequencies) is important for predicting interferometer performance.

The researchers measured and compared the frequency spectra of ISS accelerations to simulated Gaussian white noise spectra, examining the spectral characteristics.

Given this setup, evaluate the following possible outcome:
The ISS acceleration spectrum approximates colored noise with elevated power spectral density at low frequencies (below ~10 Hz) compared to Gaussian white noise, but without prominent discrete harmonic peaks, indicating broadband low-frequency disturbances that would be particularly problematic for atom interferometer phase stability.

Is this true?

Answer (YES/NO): NO